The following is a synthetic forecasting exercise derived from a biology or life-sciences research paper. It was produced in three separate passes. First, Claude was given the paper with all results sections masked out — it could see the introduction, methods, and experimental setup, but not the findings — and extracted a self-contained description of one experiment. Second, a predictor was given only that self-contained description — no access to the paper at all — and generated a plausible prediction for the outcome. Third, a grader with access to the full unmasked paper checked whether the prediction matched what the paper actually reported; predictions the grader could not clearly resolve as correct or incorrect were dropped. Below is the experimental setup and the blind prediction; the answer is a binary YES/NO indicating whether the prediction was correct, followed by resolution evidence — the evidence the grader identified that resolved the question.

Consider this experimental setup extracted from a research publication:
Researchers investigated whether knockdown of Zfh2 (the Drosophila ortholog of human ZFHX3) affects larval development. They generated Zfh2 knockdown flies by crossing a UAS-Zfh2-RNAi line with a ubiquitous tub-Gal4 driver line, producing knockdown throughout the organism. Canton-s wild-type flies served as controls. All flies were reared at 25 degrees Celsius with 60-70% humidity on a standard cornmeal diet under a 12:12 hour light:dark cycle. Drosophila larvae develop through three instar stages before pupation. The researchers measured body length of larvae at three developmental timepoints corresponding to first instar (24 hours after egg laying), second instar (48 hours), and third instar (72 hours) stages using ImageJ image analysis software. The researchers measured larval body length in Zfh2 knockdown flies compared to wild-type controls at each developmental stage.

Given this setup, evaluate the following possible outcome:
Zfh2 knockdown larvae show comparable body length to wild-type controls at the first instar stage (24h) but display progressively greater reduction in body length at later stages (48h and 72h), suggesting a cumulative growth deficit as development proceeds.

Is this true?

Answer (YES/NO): NO